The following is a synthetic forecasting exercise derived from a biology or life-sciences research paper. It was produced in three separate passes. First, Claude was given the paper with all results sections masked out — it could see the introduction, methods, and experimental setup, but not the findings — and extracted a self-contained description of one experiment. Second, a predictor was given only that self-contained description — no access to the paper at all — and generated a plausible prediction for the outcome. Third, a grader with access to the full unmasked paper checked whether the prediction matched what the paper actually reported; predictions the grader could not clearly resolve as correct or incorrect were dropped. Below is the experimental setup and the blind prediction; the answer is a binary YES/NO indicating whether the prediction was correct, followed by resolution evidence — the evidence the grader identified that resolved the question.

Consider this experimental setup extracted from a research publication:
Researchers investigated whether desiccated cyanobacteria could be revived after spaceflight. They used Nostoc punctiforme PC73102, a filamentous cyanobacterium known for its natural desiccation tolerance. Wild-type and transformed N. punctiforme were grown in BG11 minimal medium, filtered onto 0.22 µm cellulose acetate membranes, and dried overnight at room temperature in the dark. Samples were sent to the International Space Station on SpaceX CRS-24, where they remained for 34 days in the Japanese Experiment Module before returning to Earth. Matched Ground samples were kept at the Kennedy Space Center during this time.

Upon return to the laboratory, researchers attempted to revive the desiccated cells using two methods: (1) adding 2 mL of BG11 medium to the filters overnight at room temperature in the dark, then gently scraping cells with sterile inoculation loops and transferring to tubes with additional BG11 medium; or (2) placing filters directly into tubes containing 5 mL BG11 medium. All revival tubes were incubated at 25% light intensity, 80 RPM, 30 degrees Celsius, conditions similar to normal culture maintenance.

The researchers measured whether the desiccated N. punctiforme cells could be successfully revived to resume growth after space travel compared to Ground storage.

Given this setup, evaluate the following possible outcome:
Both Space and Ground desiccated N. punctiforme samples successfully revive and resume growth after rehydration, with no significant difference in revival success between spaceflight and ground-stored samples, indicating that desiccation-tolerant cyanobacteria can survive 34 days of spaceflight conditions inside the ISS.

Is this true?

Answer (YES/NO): NO